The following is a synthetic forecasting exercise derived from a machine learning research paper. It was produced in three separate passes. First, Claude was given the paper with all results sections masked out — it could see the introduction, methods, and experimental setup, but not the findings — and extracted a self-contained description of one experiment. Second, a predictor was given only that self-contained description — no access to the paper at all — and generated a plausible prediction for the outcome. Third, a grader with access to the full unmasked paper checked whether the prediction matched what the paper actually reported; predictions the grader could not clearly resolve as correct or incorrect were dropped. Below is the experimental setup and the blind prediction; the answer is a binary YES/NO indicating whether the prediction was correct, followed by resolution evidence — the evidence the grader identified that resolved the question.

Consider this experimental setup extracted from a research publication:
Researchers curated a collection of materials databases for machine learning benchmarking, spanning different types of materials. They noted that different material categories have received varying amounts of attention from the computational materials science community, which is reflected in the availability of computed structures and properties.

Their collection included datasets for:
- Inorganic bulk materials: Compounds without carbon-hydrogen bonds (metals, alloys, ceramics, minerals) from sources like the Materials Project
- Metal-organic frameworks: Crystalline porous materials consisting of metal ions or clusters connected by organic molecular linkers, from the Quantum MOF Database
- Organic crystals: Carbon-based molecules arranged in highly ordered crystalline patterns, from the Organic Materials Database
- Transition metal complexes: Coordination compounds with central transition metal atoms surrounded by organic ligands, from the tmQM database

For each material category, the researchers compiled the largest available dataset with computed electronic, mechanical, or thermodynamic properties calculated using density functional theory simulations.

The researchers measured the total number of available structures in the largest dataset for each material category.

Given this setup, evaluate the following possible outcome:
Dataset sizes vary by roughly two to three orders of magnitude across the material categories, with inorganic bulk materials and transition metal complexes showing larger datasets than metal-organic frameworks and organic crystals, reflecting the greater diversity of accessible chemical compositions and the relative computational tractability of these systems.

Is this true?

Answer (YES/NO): NO